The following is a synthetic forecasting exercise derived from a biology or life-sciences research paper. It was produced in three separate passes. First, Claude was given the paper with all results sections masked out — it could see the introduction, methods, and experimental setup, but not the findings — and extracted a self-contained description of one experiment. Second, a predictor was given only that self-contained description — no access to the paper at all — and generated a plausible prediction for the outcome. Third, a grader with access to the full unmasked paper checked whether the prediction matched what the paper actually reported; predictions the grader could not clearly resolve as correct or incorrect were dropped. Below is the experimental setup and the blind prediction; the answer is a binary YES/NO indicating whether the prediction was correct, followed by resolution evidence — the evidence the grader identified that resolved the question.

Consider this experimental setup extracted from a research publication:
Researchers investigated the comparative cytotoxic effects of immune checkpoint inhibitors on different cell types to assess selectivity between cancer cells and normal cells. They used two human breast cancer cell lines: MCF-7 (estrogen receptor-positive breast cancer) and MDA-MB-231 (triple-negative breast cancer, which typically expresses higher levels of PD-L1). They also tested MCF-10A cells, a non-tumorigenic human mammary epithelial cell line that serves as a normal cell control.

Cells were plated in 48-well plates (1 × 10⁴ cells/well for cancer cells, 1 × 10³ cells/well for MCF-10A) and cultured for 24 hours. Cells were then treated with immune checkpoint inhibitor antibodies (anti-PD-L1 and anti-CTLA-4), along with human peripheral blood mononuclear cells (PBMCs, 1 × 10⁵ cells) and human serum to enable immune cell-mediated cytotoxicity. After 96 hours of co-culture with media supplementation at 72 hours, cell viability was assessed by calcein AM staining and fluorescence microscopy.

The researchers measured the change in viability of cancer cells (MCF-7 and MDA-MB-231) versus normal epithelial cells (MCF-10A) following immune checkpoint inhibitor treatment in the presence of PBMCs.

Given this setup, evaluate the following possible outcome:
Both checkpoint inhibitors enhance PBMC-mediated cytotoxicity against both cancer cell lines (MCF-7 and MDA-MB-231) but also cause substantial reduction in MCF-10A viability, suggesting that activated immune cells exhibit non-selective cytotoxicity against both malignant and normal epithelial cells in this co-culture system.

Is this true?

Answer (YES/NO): NO